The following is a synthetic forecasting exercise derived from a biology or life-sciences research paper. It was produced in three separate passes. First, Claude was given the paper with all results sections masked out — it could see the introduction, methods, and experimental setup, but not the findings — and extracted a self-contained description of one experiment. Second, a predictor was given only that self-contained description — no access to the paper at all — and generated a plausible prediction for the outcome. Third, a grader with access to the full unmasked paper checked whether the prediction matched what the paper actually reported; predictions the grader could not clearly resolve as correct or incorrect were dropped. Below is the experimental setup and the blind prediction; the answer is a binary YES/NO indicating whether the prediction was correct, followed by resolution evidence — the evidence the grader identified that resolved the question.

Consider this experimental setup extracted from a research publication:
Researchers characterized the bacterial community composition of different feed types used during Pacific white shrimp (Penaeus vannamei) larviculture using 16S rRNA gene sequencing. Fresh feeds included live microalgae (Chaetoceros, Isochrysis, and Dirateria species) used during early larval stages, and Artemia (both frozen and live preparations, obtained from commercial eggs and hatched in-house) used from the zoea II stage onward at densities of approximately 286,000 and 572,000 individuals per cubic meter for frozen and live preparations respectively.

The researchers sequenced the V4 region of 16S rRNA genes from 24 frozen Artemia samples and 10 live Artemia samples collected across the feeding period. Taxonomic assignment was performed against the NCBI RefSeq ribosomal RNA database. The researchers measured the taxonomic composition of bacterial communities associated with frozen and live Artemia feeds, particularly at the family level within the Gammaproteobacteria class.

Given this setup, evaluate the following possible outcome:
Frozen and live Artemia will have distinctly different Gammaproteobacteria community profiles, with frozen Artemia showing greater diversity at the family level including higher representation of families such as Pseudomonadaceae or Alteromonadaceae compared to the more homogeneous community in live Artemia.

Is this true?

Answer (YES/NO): NO